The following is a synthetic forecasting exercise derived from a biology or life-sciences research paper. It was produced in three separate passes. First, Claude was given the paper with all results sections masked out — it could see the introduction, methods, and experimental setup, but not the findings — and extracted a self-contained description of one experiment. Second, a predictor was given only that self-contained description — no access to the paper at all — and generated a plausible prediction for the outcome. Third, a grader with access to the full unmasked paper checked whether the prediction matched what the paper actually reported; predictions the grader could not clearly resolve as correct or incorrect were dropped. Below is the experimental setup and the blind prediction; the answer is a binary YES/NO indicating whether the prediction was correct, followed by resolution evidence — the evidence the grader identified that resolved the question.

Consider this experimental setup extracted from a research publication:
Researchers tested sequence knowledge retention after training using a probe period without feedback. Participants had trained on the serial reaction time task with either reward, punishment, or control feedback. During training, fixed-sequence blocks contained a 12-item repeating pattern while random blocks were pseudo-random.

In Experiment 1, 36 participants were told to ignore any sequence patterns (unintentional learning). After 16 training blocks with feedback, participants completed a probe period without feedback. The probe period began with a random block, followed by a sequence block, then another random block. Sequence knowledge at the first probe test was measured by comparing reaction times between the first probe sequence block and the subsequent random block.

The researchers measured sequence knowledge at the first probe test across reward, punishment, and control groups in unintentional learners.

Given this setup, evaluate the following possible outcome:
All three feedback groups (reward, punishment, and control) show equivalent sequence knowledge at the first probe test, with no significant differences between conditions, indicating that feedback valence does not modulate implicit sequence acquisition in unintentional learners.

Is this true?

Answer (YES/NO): YES